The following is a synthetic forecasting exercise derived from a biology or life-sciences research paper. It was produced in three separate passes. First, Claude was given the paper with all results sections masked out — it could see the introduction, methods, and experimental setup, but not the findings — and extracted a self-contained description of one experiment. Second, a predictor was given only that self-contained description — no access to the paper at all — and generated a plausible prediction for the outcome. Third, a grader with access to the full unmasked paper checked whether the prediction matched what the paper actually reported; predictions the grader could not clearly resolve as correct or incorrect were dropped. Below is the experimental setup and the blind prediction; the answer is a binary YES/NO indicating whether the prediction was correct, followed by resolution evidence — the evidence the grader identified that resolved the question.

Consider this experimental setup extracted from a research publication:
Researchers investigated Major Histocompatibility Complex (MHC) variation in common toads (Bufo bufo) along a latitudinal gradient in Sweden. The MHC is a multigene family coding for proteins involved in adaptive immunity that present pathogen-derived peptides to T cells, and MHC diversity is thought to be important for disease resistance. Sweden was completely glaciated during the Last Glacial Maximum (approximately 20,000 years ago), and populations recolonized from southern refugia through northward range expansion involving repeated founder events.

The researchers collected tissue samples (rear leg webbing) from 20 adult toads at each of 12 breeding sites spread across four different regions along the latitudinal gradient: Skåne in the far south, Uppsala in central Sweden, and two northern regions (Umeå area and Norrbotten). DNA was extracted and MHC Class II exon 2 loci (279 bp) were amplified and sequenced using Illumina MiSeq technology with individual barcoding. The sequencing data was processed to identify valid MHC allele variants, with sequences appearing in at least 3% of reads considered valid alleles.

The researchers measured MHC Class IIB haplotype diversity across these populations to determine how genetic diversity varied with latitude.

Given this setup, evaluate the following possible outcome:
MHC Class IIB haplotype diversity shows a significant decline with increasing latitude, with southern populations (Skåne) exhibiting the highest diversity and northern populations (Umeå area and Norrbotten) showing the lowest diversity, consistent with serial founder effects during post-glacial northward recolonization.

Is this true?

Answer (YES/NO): YES